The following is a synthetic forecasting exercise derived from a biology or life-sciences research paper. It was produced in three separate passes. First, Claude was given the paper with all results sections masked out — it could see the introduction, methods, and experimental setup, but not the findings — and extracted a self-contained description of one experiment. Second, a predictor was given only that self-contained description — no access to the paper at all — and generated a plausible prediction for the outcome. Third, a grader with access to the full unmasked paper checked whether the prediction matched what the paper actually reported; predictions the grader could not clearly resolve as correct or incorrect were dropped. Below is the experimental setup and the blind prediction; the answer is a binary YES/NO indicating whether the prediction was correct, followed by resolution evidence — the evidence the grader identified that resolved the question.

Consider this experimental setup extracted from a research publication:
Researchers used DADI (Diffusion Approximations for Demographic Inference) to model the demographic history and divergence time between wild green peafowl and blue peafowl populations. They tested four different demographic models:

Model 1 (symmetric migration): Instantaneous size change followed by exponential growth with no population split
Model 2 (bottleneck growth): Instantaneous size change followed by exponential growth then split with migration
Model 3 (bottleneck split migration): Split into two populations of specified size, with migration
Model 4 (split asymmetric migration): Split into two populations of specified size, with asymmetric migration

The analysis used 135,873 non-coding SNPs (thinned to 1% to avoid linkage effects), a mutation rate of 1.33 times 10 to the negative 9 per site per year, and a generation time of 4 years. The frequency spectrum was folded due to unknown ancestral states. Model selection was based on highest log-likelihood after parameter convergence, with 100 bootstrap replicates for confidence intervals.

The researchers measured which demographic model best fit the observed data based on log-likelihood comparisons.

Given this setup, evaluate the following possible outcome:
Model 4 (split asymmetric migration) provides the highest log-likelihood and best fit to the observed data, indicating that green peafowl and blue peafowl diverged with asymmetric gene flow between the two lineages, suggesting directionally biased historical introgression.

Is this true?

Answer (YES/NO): YES